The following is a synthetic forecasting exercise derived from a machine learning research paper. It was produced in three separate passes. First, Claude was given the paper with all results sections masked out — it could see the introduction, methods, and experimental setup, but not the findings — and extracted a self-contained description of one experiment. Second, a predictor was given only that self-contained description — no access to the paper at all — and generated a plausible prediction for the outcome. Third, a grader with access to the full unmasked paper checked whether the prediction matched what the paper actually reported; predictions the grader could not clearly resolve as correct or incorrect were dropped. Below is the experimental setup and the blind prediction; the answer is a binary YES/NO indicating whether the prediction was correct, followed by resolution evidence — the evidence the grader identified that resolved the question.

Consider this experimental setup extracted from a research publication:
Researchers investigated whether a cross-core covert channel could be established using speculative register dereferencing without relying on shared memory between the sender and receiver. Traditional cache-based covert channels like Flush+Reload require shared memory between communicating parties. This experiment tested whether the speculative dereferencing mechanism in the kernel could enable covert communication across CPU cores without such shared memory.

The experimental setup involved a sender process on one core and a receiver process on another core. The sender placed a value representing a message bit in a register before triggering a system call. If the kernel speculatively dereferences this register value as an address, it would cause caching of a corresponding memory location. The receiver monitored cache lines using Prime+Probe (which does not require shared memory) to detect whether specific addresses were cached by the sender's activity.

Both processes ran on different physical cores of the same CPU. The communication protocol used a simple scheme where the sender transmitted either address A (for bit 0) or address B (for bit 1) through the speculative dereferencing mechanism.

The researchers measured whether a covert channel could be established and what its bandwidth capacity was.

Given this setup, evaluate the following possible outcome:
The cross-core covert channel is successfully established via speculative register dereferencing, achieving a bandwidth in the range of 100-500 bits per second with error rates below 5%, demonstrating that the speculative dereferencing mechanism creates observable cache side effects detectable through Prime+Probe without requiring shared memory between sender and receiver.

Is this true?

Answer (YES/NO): NO